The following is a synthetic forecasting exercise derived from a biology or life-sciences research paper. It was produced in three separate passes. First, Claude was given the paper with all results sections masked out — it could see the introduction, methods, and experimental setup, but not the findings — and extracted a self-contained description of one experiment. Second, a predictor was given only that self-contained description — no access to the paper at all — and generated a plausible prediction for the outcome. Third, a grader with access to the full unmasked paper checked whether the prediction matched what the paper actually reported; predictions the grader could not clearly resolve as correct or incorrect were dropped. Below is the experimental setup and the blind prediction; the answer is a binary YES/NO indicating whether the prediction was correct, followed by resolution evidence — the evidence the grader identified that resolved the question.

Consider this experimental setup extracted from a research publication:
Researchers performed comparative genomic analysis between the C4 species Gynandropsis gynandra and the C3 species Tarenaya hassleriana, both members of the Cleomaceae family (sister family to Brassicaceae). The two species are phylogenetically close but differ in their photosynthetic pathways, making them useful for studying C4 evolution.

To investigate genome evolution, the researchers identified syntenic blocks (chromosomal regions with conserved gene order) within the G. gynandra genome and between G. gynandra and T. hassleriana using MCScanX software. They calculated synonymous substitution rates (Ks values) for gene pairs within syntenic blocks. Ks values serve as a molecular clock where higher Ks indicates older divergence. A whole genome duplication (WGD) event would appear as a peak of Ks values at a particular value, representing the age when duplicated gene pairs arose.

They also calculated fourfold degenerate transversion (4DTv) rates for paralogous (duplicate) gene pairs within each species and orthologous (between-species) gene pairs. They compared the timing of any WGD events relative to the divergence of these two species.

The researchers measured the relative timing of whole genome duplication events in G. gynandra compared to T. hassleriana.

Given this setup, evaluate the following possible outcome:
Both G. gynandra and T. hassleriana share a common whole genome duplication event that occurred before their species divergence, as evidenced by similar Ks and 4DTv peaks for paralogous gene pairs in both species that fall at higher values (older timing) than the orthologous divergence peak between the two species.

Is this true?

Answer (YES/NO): NO